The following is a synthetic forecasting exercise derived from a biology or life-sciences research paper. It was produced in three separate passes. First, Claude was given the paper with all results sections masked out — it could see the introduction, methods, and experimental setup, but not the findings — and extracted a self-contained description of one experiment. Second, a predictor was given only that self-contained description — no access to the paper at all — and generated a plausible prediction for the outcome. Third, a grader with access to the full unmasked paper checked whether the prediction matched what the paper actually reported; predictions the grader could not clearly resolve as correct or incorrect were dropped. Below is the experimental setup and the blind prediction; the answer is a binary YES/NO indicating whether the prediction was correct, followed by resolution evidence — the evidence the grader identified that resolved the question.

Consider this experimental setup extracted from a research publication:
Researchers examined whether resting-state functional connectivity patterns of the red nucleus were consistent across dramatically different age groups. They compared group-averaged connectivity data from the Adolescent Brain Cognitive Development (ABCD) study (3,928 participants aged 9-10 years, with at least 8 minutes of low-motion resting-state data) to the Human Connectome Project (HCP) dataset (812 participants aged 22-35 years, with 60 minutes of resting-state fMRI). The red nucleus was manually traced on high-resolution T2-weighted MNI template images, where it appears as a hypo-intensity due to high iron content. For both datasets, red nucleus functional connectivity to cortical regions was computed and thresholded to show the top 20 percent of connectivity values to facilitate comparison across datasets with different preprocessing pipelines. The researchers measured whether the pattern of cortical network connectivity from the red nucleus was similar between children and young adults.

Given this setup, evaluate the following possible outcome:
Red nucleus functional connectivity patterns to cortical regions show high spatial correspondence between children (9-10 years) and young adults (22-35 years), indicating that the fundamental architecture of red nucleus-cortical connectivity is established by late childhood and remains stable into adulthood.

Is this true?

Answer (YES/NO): YES